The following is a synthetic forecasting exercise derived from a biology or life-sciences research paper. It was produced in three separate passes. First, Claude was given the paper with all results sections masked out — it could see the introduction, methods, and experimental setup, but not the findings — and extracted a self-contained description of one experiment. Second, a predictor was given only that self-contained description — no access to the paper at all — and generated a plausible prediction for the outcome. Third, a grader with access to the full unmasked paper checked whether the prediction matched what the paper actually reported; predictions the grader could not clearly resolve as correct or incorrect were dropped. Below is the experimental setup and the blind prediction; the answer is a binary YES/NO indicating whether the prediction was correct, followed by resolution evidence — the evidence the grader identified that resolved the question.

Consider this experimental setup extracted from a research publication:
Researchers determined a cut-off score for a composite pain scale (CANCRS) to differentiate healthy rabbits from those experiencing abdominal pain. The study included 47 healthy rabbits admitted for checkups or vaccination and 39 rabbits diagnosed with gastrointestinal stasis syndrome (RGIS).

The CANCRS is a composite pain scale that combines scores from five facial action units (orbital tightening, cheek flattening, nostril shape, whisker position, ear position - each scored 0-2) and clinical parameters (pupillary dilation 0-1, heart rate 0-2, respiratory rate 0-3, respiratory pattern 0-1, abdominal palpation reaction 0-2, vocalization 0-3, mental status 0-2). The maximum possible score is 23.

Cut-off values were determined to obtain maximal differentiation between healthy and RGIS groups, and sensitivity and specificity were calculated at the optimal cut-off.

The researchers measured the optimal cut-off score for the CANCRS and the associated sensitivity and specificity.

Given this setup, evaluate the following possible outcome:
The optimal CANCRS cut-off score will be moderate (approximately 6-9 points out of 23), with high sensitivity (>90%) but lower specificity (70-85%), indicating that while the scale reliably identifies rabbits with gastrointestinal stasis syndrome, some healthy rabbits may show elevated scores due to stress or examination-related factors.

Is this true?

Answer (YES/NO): NO